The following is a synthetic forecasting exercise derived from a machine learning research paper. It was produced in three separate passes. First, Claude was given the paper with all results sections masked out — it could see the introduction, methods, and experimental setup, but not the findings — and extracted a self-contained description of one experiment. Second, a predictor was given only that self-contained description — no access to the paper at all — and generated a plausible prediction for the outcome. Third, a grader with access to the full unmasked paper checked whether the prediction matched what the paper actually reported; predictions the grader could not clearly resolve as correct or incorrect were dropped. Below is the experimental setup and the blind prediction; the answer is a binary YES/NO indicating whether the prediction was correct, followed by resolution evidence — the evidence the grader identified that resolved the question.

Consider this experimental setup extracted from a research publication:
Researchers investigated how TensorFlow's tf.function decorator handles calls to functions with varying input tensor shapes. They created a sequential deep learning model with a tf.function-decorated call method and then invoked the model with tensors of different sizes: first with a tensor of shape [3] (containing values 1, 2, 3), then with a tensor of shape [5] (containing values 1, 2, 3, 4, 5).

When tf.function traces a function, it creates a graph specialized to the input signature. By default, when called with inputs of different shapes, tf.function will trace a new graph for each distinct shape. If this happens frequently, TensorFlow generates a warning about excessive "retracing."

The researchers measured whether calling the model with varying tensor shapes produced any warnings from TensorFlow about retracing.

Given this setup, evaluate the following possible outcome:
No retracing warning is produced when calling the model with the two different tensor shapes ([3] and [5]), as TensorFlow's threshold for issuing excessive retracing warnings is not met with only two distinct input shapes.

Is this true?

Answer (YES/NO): NO